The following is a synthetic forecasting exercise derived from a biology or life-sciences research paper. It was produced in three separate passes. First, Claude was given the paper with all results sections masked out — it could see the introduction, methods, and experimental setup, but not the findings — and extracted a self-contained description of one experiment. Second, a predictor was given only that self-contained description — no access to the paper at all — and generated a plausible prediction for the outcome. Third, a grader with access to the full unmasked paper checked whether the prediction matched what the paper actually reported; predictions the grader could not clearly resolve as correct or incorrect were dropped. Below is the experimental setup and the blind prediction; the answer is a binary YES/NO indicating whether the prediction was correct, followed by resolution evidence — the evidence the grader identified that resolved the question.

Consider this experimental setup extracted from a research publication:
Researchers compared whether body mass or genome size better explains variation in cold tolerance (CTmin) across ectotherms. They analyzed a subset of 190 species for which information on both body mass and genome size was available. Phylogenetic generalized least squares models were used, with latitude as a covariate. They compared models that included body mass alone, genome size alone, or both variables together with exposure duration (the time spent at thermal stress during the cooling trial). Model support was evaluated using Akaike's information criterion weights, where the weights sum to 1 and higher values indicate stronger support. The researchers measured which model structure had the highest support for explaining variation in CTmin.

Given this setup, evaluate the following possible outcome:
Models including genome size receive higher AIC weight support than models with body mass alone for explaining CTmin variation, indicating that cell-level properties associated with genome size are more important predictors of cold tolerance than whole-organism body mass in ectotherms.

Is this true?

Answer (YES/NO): NO